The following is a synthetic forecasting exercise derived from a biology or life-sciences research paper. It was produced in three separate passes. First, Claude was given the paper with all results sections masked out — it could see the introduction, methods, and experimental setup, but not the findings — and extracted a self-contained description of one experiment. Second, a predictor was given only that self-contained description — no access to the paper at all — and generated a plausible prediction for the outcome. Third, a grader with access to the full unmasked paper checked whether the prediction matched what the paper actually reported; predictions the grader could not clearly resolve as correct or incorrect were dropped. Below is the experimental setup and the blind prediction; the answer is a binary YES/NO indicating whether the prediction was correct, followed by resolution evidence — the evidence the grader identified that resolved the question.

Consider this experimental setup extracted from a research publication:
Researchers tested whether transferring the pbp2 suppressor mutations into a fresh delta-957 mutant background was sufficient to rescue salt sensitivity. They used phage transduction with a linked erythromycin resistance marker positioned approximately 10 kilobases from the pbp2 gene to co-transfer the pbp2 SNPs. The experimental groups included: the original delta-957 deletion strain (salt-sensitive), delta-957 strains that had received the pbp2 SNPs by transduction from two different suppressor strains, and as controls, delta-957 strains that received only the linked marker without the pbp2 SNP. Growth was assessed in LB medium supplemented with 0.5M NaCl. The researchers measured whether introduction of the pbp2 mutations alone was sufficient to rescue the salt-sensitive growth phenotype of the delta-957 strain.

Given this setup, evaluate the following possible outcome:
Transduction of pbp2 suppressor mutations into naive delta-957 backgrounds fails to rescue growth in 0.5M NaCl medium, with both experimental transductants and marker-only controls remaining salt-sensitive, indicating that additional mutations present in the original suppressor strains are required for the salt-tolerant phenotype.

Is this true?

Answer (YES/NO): NO